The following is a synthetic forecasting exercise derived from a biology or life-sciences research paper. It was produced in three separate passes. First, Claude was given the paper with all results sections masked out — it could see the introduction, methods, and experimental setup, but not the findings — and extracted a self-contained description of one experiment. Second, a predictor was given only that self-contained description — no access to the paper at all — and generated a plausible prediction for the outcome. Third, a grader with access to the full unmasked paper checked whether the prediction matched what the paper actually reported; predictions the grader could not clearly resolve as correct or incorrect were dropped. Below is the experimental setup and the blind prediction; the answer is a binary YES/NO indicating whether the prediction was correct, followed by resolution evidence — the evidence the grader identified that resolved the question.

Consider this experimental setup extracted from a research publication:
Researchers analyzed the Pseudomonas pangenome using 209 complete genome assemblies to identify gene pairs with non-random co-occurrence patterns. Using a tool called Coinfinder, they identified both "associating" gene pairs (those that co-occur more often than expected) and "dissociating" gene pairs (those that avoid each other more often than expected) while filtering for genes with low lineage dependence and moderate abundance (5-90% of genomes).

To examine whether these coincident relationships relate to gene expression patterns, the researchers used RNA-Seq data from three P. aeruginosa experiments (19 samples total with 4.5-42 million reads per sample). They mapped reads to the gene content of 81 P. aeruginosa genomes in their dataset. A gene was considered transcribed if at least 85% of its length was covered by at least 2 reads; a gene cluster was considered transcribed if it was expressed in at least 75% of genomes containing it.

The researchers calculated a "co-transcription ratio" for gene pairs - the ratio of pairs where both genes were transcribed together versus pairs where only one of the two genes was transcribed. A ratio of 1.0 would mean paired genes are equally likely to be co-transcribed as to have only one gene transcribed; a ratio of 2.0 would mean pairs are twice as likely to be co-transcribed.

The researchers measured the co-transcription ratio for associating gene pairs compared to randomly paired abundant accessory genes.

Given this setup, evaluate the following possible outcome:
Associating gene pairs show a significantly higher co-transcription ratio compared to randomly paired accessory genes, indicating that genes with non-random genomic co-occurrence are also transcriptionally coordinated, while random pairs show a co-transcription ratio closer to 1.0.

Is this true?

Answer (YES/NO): YES